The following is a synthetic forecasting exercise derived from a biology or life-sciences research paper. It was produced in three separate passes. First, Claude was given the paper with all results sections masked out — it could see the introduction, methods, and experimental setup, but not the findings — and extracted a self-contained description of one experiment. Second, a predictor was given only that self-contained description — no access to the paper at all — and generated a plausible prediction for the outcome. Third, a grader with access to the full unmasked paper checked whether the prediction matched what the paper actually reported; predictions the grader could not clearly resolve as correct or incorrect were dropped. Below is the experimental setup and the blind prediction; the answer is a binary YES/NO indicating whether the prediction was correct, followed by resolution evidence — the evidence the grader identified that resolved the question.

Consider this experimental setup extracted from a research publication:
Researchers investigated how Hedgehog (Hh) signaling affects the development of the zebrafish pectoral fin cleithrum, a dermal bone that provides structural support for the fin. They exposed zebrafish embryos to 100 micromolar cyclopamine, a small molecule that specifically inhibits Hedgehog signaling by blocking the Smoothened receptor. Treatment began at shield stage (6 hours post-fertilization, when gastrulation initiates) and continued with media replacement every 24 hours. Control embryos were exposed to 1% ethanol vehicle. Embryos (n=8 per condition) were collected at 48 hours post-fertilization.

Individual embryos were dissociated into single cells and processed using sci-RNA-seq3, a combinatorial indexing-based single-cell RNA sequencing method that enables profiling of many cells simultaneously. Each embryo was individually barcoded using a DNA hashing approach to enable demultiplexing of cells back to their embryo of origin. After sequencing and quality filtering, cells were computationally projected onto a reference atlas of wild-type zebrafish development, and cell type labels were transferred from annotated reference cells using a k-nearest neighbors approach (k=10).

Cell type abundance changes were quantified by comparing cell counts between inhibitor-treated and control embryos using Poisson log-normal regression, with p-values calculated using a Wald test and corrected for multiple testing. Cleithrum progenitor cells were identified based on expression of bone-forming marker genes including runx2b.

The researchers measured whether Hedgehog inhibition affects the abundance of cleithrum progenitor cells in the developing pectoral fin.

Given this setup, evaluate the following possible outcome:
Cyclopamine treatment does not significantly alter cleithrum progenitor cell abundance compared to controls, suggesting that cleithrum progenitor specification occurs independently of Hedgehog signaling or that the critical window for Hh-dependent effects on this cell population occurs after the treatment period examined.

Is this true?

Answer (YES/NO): NO